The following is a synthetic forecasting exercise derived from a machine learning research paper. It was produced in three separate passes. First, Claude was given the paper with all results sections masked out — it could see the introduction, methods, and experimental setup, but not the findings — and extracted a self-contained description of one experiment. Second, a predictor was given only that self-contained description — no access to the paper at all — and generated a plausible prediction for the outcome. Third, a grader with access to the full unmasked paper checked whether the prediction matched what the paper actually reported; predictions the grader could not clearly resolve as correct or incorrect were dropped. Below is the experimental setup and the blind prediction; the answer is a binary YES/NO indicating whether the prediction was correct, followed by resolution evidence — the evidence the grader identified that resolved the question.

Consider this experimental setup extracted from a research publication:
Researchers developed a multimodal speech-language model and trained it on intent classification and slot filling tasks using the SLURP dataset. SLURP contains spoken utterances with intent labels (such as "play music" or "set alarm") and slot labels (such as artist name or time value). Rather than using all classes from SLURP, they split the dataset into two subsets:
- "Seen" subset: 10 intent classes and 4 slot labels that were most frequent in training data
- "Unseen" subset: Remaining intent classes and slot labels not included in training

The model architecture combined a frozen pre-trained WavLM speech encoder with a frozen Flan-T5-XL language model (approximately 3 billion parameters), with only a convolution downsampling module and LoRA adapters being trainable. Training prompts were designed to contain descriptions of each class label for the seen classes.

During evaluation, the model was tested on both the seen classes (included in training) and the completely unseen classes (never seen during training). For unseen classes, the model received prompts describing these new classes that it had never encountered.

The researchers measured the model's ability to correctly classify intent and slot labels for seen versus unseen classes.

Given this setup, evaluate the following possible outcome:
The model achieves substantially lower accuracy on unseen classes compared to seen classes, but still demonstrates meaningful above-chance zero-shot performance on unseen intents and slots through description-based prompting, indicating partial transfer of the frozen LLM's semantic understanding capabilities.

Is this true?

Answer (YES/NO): YES